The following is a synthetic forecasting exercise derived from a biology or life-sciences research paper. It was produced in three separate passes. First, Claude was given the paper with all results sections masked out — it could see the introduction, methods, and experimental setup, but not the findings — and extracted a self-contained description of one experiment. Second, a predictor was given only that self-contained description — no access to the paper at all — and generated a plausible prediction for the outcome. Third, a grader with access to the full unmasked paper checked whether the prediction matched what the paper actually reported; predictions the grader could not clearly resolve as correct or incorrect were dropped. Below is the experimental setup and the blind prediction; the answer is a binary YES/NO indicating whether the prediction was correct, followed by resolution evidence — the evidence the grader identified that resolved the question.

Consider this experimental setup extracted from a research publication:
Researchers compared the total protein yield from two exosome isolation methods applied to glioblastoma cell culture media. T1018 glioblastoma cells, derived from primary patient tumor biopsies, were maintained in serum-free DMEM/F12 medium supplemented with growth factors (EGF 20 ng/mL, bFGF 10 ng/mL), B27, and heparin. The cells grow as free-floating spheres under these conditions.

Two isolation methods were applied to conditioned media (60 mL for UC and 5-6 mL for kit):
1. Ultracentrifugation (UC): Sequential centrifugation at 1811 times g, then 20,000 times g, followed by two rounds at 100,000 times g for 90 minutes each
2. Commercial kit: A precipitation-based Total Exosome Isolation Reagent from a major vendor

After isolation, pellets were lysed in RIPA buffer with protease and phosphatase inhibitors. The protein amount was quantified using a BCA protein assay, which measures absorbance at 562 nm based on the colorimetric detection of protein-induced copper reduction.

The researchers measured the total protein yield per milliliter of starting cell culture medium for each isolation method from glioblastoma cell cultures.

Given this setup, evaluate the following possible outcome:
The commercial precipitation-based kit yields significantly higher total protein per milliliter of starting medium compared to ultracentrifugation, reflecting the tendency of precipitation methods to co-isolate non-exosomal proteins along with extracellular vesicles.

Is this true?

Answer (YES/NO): YES